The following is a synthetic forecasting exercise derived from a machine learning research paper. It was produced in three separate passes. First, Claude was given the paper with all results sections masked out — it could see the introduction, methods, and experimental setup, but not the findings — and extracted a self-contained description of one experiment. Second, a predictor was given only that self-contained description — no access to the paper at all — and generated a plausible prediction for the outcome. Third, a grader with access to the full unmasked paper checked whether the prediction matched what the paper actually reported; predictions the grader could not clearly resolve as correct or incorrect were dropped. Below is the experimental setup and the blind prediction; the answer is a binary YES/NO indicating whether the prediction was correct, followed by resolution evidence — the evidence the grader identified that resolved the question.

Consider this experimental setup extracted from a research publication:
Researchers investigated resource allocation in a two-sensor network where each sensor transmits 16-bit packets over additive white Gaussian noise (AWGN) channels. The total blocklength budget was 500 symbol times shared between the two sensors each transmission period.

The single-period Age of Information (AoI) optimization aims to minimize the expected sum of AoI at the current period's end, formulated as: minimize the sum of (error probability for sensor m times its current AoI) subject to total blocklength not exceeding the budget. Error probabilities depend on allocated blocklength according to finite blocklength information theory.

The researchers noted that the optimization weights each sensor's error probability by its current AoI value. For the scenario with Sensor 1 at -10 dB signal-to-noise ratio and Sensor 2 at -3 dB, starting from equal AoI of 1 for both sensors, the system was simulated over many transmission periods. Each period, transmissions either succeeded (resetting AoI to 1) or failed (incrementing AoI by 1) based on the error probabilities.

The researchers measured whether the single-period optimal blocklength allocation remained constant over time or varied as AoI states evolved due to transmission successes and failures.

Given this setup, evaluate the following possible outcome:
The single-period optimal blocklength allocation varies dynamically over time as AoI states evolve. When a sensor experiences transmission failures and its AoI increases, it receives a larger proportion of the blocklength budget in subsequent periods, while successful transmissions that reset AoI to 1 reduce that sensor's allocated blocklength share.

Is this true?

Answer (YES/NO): YES